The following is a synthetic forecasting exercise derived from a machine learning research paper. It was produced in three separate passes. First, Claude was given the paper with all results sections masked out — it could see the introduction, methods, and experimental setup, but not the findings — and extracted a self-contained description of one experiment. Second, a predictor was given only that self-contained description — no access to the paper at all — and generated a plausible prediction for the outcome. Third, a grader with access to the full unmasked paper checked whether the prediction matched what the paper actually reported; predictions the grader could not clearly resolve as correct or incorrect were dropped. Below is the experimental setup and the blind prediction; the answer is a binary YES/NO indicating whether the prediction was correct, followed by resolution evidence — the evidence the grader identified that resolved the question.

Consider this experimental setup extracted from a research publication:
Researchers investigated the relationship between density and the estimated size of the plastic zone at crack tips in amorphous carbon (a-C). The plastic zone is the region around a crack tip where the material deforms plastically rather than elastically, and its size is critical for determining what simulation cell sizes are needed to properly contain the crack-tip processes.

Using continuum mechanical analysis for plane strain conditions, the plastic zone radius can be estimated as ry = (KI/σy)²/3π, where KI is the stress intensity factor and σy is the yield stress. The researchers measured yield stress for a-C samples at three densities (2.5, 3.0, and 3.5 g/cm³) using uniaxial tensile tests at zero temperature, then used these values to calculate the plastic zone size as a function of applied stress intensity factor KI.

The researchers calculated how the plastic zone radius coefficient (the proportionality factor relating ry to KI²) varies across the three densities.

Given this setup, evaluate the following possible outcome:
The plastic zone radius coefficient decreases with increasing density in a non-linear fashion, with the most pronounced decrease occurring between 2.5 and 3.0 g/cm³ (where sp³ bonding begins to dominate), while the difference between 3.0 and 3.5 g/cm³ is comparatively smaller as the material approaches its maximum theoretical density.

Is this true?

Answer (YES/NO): YES